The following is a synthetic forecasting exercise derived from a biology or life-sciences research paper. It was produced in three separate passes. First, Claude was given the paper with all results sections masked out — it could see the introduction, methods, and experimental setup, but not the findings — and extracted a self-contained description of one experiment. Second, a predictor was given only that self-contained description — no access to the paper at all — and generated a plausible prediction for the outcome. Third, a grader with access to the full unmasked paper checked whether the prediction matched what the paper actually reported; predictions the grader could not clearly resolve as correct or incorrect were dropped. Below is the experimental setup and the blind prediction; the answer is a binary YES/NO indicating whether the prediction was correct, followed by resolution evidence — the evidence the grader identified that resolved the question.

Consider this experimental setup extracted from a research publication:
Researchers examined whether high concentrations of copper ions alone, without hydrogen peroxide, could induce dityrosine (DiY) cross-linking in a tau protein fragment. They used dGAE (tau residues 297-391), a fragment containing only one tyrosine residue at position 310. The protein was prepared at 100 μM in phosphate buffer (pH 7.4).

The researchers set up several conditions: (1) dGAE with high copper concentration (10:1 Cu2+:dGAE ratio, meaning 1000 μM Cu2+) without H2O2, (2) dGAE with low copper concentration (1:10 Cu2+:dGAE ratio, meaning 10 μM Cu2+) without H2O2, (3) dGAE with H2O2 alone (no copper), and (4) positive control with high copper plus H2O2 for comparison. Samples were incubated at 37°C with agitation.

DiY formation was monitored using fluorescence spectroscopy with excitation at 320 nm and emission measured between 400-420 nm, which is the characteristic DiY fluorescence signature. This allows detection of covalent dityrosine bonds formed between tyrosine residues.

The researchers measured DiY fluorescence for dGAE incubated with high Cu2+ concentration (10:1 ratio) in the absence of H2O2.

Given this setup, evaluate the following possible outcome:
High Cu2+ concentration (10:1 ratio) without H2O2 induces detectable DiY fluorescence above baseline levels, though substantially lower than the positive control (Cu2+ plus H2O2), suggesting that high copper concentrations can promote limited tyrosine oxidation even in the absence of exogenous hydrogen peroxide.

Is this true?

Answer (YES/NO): YES